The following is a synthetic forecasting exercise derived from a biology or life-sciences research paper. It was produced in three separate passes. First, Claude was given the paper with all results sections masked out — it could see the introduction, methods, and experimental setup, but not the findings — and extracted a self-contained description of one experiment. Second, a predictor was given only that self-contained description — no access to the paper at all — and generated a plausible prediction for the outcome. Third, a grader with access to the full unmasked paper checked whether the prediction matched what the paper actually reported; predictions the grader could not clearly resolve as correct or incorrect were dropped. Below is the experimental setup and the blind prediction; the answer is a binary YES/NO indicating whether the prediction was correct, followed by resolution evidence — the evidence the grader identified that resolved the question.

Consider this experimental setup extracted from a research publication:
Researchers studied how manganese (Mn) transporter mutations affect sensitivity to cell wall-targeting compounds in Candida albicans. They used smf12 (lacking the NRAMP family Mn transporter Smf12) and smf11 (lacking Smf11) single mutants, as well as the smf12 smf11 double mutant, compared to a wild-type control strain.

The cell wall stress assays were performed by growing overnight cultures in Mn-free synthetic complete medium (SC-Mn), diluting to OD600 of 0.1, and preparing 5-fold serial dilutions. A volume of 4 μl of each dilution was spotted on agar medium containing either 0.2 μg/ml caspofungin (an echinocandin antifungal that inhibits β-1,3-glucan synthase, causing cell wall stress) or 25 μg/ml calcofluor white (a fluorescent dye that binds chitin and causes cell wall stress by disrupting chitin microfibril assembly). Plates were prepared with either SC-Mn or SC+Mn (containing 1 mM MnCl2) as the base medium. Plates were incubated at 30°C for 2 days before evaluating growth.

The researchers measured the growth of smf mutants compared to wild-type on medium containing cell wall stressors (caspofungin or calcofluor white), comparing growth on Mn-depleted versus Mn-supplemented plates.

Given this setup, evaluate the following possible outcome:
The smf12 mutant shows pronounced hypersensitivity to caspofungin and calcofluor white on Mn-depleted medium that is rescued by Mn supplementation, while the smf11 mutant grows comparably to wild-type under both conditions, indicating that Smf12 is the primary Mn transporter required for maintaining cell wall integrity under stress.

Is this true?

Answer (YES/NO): NO